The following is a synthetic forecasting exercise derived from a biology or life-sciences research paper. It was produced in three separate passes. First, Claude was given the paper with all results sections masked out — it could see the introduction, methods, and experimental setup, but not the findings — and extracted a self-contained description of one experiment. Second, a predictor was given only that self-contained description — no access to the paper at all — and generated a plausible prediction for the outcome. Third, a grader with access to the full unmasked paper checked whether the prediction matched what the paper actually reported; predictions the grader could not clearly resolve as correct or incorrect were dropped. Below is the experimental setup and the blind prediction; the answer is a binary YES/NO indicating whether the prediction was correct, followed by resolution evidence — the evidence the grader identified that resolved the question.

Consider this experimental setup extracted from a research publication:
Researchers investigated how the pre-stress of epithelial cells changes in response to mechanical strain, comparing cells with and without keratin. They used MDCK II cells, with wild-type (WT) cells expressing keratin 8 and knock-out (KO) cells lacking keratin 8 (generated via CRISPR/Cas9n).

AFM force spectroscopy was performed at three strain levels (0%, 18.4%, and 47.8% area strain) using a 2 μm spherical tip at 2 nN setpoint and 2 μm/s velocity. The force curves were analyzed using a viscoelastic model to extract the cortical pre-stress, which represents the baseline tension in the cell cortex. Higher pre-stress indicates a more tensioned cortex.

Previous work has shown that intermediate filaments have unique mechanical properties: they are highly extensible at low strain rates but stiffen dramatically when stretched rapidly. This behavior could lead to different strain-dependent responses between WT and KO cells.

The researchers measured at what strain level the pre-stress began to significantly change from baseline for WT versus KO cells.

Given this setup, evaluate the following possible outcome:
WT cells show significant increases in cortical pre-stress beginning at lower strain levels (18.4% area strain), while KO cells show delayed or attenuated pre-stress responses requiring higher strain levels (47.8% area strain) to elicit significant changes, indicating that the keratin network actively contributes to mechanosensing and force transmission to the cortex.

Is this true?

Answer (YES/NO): NO